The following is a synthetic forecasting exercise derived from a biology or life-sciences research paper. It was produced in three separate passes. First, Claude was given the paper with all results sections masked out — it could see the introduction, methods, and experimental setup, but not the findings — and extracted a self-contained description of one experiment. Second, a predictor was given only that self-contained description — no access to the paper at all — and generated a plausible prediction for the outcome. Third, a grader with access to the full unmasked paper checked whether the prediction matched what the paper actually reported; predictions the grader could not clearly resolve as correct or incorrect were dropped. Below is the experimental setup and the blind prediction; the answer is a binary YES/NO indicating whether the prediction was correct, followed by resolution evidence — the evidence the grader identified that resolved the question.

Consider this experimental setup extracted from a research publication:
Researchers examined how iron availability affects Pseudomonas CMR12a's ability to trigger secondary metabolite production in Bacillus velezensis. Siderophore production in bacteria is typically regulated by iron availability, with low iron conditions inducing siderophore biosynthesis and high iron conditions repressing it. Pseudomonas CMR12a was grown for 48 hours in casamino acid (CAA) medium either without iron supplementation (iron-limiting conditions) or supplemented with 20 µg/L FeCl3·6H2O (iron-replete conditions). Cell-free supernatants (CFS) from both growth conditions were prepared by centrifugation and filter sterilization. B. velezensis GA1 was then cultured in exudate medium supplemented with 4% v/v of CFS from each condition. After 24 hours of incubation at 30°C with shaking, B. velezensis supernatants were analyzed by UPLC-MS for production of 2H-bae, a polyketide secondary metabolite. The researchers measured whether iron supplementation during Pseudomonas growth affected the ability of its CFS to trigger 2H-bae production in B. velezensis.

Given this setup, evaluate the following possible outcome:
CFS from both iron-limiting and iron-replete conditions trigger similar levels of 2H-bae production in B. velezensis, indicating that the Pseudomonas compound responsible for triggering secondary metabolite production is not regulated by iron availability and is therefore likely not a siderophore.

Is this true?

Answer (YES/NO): NO